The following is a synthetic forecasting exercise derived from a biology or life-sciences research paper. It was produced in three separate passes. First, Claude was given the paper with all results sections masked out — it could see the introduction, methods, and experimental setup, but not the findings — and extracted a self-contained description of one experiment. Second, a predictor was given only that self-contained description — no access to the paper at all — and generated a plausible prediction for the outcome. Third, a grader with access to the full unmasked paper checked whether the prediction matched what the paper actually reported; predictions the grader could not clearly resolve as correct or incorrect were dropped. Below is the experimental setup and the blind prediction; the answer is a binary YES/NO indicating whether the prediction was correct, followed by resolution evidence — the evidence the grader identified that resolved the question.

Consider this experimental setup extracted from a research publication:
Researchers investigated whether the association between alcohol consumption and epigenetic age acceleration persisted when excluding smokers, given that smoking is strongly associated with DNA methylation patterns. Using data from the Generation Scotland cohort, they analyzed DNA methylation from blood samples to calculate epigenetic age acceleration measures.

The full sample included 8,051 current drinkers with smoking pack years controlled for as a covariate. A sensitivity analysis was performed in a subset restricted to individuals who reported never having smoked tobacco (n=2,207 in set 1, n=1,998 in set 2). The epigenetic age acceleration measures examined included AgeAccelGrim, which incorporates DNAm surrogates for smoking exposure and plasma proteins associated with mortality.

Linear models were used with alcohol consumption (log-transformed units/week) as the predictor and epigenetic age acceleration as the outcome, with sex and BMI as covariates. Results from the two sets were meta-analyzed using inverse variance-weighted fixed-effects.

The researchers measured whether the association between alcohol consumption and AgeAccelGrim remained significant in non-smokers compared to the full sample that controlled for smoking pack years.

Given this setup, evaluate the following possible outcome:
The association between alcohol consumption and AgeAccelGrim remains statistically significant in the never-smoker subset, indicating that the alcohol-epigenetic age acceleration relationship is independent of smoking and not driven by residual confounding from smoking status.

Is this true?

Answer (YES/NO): YES